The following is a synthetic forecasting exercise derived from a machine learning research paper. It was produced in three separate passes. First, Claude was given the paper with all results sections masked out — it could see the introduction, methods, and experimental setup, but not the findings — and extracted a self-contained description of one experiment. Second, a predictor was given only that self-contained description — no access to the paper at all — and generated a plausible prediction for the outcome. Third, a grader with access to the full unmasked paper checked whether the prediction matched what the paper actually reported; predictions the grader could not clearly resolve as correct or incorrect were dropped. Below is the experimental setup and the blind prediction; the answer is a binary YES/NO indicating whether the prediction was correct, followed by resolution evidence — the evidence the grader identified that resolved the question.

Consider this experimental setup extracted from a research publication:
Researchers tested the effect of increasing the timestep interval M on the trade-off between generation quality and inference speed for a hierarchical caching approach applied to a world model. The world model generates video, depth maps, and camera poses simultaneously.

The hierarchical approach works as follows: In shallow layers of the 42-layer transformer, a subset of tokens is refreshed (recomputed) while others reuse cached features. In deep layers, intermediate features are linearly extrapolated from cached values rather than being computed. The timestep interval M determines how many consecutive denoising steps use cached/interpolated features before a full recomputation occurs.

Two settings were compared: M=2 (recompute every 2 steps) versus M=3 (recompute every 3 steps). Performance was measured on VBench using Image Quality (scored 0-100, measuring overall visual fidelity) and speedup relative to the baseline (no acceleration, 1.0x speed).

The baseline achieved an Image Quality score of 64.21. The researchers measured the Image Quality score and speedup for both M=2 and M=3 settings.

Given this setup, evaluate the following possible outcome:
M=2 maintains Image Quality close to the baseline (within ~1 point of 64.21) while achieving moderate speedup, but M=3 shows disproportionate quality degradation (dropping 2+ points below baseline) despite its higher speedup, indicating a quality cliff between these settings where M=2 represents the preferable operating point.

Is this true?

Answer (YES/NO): YES